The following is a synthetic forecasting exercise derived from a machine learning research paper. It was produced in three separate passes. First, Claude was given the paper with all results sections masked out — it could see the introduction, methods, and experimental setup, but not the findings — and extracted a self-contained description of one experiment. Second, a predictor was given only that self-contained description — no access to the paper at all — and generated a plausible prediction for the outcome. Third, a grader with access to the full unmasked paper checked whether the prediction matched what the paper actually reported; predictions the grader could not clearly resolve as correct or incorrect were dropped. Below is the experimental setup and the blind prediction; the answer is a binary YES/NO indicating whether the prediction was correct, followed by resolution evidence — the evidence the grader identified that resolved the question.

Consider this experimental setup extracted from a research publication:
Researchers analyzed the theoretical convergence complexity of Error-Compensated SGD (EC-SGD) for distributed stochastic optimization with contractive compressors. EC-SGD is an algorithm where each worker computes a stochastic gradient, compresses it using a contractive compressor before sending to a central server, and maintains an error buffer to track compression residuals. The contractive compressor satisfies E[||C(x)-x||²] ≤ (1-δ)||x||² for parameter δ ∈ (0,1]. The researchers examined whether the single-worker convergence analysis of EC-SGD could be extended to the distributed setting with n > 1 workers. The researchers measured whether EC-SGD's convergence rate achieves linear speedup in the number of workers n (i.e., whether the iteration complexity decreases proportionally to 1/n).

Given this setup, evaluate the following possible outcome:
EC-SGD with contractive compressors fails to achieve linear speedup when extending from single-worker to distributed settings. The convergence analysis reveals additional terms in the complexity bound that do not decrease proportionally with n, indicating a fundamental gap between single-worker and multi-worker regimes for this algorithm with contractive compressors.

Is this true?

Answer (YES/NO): YES